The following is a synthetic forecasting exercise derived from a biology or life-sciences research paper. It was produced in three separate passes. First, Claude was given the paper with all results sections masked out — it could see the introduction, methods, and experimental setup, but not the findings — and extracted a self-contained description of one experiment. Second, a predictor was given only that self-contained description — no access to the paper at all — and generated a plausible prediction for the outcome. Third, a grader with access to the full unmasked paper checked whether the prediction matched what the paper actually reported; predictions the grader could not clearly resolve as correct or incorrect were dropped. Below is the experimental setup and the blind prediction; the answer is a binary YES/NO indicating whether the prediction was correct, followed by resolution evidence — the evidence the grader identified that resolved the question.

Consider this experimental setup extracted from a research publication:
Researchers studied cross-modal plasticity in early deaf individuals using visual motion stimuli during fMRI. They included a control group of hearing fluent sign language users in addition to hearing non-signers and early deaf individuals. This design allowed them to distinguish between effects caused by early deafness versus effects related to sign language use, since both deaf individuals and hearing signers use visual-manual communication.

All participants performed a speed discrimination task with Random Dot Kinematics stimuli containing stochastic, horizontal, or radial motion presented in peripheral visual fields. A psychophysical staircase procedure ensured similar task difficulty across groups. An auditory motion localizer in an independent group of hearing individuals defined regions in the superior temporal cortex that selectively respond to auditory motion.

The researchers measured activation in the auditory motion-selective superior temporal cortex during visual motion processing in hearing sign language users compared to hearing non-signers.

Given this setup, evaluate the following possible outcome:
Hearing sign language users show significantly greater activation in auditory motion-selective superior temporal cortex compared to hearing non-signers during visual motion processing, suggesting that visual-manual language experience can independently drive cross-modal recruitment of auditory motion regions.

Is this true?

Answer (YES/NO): NO